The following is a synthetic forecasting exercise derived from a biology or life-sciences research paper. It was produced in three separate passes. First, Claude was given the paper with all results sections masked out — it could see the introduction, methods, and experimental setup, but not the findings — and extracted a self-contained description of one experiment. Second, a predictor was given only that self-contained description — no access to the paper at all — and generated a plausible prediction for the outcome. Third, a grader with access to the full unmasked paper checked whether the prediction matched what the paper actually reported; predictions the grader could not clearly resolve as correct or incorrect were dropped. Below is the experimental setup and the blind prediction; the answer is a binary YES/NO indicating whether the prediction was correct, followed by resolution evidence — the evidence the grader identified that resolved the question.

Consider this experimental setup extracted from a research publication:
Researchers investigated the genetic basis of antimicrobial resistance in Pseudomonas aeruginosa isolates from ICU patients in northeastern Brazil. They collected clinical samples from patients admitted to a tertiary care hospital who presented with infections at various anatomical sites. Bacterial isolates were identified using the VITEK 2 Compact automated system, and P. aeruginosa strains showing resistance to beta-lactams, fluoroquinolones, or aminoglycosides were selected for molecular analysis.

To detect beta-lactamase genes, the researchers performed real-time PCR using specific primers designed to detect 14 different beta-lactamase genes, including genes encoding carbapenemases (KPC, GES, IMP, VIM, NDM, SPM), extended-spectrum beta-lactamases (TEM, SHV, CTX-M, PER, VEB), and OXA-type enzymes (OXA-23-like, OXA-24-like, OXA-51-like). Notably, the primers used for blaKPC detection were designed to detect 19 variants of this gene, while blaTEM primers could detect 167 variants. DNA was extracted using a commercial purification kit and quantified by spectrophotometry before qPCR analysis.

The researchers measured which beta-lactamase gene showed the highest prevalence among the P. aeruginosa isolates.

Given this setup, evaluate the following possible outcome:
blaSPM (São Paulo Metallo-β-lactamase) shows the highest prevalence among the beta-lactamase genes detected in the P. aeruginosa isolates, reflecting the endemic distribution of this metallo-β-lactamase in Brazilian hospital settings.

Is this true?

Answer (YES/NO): NO